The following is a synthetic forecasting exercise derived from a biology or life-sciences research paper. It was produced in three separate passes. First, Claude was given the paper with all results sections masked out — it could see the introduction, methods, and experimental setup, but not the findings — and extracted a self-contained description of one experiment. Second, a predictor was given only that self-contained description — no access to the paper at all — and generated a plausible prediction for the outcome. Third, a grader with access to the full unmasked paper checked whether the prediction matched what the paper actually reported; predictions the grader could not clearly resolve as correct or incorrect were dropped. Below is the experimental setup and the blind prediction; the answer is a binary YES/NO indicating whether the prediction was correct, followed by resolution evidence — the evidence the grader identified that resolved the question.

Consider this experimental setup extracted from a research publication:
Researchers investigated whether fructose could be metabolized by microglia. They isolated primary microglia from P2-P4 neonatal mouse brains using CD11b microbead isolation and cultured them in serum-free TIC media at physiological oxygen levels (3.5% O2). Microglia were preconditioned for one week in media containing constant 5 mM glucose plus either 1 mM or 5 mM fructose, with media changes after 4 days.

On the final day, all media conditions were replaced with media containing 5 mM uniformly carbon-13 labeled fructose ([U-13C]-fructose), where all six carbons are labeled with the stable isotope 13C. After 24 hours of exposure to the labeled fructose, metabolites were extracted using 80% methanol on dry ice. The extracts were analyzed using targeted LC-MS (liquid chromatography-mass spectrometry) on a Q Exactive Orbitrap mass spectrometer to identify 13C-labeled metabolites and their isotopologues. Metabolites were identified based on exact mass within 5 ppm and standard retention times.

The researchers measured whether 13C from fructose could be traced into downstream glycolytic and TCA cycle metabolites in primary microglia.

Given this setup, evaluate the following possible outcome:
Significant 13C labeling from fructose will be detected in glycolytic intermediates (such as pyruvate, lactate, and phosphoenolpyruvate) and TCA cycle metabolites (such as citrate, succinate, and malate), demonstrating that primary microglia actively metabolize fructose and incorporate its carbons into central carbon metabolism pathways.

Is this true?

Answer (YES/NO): YES